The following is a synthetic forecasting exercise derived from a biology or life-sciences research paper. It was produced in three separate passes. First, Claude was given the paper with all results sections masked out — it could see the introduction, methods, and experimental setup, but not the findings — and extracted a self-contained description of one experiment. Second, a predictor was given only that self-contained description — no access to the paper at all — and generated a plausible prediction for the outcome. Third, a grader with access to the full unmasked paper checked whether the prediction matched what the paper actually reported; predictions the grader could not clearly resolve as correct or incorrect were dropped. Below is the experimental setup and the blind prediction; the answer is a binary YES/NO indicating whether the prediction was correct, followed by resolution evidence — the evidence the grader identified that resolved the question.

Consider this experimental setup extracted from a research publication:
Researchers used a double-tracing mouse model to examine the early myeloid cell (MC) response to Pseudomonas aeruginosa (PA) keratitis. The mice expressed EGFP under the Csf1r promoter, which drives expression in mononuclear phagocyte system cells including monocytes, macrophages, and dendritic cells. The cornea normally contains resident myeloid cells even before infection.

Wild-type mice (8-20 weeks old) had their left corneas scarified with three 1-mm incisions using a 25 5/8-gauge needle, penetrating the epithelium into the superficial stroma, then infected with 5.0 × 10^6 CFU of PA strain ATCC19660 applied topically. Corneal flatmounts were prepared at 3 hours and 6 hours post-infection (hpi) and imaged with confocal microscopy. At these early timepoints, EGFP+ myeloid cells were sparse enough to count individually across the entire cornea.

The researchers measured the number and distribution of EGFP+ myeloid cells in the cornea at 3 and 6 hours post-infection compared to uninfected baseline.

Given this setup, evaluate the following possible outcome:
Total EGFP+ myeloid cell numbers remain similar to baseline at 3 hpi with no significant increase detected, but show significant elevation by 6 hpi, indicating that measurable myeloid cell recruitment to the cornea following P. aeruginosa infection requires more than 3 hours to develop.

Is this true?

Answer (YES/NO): NO